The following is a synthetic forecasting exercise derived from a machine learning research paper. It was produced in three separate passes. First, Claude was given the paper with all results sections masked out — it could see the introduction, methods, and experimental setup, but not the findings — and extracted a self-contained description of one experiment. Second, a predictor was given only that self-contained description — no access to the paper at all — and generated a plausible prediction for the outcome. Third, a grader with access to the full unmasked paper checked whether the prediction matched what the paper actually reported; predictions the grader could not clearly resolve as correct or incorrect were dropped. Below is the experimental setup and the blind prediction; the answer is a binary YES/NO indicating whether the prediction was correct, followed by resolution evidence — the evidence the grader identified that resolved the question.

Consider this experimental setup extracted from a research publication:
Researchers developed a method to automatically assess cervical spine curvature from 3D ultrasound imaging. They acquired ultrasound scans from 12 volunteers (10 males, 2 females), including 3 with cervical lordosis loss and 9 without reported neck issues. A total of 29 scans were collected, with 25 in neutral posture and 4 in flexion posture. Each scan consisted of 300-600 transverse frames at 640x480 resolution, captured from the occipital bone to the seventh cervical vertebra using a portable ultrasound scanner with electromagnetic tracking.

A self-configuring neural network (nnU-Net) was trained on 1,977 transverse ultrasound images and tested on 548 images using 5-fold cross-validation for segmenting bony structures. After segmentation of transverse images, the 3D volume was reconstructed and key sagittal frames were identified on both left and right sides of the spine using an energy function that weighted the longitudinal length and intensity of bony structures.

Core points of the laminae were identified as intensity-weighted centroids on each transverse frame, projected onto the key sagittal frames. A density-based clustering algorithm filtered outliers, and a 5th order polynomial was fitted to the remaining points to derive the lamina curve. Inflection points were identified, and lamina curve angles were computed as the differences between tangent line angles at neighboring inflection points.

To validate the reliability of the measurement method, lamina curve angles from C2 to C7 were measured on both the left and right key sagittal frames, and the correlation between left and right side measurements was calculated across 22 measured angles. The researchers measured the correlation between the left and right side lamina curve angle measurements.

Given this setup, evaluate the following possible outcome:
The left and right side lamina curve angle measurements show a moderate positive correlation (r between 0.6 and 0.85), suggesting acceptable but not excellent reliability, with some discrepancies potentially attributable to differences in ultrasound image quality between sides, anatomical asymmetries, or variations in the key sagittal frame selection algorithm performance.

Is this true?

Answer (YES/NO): NO